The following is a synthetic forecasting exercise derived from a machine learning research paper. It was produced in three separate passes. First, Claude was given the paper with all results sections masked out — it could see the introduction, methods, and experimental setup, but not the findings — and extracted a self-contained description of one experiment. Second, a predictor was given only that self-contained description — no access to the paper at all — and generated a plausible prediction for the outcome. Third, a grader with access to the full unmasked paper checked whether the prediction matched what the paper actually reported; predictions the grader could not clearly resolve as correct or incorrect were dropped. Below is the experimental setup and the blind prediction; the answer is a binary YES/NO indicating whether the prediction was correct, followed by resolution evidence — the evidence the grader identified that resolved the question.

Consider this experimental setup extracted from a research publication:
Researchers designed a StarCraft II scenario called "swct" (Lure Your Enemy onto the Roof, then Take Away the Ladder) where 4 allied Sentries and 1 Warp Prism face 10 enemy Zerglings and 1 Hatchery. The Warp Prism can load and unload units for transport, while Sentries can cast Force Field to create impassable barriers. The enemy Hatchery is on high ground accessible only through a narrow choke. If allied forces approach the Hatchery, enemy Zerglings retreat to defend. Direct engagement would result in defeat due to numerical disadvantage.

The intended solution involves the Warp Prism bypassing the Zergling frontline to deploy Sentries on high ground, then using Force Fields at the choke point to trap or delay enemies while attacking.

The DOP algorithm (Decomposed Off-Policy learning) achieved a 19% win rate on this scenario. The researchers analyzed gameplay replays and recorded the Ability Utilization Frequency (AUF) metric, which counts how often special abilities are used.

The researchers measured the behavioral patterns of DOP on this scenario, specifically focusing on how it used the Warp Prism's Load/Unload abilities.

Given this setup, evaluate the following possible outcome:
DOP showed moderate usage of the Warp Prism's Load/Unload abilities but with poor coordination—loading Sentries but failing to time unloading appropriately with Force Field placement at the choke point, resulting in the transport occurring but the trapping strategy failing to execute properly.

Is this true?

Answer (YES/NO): NO